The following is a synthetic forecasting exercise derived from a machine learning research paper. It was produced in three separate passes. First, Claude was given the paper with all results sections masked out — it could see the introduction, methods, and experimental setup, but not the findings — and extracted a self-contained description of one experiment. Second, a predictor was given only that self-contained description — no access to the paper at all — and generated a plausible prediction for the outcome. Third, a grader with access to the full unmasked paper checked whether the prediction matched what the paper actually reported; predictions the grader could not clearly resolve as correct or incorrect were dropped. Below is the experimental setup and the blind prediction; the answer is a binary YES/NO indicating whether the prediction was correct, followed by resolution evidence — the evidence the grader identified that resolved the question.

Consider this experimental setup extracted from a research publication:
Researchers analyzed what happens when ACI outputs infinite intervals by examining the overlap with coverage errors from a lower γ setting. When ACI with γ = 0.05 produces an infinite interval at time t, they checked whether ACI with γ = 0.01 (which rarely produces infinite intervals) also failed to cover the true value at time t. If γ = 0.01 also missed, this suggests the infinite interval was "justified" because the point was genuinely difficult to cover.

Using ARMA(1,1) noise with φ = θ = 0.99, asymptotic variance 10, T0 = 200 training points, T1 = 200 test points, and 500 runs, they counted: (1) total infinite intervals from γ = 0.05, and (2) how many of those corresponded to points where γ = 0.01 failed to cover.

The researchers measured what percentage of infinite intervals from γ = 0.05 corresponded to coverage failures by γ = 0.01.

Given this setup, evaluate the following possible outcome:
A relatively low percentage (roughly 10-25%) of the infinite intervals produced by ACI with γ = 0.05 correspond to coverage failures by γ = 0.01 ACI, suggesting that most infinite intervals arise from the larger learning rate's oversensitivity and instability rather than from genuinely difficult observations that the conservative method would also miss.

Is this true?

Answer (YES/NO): YES